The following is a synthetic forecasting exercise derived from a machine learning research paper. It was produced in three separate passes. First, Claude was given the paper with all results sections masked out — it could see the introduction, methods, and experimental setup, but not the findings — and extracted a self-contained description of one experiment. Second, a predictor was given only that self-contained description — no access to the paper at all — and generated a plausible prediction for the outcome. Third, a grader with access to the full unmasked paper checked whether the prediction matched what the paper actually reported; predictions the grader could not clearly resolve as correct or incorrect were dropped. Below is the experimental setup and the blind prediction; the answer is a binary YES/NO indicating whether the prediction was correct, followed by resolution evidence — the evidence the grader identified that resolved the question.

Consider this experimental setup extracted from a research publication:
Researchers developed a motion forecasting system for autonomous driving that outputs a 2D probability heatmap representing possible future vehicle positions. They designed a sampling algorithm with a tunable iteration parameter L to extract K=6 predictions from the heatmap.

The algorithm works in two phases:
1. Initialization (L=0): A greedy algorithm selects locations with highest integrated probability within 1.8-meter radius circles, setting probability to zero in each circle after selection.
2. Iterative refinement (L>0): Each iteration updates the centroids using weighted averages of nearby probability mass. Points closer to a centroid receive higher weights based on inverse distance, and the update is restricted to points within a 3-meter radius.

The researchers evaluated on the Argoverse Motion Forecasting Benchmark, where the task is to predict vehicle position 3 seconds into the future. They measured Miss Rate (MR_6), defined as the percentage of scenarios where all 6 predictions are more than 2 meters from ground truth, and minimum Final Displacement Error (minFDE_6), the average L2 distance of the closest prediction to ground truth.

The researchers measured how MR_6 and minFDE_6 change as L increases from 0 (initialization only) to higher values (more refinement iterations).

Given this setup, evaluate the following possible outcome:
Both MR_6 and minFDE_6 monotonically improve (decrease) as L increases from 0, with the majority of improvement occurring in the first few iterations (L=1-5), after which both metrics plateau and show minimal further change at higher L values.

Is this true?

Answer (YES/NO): NO